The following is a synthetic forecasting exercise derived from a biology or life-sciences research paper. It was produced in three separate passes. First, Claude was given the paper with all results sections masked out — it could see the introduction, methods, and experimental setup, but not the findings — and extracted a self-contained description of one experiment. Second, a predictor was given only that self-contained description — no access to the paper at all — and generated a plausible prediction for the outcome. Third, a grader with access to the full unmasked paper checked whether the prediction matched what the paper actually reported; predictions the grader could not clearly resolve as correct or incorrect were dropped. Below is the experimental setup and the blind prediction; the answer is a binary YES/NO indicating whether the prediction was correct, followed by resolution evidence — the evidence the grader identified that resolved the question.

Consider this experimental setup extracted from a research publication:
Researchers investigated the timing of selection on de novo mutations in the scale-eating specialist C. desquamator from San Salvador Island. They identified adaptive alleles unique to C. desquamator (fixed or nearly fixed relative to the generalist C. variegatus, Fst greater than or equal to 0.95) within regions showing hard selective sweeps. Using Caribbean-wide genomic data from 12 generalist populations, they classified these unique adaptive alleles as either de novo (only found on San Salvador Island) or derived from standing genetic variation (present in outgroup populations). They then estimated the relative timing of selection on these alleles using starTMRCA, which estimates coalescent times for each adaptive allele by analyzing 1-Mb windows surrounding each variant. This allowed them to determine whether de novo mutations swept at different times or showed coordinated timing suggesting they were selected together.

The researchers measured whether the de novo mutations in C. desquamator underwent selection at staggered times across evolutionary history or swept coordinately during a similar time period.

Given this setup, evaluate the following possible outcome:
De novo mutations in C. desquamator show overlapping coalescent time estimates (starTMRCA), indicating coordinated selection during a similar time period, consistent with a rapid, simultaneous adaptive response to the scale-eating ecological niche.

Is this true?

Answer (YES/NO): YES